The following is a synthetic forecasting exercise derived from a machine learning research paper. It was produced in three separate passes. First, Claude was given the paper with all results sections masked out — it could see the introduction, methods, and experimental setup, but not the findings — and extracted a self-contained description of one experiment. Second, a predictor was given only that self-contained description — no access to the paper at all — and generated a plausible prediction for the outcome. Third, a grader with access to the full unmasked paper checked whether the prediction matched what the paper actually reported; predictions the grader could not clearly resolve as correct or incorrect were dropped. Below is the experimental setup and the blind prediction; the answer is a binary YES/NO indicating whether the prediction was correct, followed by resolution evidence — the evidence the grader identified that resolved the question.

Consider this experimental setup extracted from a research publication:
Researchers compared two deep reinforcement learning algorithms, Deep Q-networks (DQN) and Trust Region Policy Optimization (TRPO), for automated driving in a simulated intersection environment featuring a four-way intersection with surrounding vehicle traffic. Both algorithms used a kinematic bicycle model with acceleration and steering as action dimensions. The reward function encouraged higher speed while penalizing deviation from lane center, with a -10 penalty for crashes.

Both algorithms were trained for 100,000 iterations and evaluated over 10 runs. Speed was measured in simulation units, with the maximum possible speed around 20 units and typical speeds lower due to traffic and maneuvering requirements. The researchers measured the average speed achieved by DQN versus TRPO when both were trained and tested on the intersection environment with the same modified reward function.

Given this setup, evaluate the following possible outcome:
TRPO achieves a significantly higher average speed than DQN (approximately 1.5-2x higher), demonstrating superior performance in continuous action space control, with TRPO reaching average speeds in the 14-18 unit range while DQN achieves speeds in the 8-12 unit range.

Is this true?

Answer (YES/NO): NO